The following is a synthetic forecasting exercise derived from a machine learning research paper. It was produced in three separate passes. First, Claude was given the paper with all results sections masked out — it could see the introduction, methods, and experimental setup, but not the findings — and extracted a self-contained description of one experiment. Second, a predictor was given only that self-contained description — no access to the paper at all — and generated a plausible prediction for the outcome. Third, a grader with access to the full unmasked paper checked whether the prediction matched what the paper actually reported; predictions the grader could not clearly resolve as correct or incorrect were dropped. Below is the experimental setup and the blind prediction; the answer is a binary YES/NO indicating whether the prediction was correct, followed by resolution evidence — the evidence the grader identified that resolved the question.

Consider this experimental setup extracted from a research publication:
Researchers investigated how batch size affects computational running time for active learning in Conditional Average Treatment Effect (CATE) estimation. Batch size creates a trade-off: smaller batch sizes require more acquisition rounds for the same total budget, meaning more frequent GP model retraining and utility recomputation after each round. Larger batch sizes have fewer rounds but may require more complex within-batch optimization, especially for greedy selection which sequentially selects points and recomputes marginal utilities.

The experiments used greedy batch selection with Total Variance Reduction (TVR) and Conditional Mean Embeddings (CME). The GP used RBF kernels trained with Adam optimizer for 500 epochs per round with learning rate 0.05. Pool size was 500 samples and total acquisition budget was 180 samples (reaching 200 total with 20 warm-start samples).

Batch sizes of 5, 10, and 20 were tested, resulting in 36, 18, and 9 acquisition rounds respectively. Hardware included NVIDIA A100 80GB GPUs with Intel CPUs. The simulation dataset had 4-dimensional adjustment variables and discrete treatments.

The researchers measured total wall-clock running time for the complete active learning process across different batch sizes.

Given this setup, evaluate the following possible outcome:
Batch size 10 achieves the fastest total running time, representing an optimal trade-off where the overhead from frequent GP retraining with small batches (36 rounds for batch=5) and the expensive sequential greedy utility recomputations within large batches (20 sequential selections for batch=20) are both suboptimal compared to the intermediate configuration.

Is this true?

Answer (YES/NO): NO